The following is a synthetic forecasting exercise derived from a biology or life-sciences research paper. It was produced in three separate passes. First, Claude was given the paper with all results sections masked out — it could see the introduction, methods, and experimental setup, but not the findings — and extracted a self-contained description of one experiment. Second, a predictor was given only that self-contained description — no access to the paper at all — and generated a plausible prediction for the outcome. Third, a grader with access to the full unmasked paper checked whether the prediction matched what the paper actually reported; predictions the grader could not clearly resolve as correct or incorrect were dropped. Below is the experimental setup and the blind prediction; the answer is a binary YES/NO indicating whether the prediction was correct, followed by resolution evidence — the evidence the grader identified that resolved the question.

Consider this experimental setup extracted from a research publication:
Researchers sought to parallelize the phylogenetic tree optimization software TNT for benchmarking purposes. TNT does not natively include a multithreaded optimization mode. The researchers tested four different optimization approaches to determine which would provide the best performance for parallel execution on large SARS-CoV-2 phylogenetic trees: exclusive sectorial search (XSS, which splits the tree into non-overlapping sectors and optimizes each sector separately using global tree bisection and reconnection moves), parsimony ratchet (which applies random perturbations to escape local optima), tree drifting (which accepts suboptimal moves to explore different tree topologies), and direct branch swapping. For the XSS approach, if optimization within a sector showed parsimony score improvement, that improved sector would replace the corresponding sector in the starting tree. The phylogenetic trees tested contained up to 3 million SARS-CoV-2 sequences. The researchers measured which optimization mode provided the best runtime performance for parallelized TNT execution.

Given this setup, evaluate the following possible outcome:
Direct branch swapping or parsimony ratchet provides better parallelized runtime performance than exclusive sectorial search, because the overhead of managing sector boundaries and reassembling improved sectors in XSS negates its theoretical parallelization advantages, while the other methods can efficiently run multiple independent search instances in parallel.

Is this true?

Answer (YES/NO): NO